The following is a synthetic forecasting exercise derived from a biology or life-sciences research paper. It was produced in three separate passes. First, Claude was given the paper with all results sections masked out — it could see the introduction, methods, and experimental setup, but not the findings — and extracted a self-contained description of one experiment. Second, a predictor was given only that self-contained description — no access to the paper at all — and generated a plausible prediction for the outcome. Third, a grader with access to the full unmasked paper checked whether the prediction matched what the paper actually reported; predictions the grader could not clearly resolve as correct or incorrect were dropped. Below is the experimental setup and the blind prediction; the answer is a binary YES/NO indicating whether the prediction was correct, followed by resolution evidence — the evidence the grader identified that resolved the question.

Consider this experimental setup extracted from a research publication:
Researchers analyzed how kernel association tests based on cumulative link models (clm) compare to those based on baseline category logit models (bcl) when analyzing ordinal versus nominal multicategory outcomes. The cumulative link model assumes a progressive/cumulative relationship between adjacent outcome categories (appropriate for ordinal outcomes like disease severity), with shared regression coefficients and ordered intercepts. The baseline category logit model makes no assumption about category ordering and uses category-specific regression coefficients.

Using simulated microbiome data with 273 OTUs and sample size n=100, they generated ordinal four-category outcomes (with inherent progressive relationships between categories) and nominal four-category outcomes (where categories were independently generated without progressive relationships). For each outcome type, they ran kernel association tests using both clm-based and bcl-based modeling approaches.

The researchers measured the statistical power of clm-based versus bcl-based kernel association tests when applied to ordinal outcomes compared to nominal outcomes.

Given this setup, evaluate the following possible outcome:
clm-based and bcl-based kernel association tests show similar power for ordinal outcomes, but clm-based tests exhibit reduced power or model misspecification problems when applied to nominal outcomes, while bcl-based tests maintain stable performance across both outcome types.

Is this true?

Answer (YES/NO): NO